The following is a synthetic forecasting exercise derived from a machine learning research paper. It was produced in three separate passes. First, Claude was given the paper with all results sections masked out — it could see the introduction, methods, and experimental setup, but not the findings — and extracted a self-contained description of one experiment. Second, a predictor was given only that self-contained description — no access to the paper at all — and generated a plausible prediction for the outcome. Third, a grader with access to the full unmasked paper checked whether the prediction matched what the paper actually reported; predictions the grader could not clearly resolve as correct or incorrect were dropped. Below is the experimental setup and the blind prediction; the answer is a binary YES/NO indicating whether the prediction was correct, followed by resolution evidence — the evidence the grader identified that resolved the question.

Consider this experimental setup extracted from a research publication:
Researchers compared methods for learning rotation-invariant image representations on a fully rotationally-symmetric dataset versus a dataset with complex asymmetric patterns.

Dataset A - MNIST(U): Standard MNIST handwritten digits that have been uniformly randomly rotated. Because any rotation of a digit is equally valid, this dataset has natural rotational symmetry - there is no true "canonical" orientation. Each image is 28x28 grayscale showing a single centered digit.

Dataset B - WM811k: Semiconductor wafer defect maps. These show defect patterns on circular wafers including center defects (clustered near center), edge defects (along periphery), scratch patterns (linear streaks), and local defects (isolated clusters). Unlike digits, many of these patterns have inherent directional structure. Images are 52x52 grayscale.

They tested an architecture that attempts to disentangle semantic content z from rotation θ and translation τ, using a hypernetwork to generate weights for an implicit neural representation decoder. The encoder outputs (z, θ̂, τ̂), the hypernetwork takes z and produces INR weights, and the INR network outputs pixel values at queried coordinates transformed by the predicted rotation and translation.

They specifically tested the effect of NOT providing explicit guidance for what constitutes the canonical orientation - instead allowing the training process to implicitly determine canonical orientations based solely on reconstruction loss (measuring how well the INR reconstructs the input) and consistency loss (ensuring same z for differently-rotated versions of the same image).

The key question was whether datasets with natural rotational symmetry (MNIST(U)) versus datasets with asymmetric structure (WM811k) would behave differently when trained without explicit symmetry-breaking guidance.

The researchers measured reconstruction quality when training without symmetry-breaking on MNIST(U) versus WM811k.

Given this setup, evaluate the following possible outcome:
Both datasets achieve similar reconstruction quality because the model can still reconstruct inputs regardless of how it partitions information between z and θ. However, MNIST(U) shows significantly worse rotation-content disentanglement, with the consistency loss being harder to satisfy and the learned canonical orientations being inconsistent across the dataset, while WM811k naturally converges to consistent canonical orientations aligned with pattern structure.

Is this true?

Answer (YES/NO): NO